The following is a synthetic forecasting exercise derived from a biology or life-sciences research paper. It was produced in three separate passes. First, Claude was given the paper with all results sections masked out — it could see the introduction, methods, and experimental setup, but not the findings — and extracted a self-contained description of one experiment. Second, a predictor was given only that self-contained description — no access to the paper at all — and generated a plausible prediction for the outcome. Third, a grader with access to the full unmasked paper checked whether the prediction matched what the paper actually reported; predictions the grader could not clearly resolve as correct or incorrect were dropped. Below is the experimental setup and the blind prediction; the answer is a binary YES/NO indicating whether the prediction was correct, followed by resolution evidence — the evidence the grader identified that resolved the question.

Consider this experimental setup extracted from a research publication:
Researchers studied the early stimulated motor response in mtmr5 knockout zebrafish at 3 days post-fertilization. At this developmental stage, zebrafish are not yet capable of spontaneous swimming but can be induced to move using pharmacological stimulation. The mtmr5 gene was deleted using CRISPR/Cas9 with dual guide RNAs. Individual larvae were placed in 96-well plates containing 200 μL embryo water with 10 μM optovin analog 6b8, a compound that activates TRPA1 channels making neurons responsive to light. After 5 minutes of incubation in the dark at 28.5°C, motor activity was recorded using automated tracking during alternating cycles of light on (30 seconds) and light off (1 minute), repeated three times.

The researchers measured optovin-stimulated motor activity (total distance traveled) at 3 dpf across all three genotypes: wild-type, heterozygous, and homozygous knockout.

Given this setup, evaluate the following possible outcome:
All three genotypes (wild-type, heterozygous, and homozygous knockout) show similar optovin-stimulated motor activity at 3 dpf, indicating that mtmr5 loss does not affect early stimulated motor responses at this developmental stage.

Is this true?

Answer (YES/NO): YES